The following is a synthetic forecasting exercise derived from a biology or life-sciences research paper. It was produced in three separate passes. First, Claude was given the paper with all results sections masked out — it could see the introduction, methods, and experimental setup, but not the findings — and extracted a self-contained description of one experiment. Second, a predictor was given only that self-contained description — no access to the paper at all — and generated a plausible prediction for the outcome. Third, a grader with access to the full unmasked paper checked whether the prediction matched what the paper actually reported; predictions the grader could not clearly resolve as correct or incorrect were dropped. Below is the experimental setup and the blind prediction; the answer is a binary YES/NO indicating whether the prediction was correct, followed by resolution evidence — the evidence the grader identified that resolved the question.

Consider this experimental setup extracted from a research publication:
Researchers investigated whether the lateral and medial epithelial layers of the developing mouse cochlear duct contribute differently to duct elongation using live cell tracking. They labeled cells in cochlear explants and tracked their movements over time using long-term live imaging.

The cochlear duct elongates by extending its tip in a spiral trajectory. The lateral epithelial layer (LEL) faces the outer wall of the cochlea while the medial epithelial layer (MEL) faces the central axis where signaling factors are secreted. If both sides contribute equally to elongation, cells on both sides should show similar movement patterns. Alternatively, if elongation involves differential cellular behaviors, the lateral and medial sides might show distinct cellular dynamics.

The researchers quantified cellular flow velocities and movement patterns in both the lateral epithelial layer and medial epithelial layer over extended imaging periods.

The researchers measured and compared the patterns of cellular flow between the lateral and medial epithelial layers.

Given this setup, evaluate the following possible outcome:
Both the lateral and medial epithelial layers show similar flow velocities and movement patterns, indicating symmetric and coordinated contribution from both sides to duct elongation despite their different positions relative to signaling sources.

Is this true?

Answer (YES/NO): NO